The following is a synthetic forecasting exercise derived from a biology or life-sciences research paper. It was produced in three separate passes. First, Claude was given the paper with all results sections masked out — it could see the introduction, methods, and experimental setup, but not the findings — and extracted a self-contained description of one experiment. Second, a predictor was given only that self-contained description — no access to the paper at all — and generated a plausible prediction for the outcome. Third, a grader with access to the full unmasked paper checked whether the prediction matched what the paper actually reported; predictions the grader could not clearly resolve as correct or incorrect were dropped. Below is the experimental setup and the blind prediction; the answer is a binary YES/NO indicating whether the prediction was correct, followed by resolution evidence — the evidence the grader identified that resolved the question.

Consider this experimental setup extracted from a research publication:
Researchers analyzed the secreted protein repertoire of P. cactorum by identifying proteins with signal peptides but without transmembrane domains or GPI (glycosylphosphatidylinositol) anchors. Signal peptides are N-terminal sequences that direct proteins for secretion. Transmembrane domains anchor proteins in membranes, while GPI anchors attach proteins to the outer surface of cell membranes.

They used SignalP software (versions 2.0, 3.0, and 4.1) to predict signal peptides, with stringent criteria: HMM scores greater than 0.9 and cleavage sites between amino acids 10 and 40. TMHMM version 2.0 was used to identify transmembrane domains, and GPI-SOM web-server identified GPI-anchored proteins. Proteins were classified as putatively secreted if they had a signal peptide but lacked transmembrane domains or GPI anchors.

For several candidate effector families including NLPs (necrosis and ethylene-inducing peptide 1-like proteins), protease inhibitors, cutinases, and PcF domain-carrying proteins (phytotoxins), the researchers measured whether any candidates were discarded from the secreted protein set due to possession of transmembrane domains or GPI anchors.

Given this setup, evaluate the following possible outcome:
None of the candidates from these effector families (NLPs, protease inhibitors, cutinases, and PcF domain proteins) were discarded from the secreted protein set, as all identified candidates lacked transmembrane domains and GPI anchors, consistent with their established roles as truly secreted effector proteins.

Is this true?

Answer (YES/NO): NO